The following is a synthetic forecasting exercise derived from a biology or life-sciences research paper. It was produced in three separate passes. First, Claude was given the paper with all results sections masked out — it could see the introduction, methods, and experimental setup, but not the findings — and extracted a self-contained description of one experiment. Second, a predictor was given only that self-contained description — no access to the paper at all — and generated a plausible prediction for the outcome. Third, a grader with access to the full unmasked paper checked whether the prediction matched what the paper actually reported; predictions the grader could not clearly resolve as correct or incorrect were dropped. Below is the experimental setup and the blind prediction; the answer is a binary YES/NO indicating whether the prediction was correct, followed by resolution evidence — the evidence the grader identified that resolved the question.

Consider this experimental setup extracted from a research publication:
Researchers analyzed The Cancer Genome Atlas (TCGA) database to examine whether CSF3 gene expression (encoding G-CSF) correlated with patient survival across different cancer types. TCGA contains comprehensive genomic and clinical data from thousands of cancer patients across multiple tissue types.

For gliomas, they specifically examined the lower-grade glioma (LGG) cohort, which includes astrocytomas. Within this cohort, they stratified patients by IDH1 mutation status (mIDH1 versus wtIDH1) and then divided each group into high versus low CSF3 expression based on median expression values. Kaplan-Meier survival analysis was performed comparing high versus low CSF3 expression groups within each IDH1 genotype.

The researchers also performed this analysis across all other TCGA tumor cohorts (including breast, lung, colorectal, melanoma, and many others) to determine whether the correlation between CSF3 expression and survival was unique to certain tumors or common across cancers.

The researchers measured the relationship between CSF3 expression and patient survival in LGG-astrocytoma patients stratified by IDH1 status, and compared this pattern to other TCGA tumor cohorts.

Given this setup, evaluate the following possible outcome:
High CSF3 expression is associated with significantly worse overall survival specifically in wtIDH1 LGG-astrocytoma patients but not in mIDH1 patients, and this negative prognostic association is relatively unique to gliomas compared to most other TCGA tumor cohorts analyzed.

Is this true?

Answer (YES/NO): NO